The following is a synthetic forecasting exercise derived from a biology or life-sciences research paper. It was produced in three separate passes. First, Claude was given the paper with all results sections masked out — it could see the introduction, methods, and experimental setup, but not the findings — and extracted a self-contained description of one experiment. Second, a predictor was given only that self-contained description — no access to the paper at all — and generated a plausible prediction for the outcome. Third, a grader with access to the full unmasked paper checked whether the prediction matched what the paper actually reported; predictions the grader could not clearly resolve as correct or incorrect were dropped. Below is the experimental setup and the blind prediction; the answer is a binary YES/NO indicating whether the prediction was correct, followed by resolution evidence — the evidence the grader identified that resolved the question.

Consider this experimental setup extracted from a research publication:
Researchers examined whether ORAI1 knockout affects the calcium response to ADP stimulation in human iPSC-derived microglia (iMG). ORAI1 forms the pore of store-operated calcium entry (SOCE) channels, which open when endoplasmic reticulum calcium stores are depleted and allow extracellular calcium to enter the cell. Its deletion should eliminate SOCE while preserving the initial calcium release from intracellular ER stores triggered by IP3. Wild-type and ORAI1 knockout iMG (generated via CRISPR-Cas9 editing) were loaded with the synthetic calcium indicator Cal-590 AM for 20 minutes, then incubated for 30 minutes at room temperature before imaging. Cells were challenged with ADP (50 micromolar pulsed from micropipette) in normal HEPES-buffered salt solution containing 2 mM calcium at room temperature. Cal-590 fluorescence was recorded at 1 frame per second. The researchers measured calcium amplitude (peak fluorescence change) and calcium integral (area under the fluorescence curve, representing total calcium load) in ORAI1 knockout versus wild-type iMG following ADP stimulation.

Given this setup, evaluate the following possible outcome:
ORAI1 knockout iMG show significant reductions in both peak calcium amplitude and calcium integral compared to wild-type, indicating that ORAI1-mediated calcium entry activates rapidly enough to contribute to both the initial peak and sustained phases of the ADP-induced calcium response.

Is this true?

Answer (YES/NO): NO